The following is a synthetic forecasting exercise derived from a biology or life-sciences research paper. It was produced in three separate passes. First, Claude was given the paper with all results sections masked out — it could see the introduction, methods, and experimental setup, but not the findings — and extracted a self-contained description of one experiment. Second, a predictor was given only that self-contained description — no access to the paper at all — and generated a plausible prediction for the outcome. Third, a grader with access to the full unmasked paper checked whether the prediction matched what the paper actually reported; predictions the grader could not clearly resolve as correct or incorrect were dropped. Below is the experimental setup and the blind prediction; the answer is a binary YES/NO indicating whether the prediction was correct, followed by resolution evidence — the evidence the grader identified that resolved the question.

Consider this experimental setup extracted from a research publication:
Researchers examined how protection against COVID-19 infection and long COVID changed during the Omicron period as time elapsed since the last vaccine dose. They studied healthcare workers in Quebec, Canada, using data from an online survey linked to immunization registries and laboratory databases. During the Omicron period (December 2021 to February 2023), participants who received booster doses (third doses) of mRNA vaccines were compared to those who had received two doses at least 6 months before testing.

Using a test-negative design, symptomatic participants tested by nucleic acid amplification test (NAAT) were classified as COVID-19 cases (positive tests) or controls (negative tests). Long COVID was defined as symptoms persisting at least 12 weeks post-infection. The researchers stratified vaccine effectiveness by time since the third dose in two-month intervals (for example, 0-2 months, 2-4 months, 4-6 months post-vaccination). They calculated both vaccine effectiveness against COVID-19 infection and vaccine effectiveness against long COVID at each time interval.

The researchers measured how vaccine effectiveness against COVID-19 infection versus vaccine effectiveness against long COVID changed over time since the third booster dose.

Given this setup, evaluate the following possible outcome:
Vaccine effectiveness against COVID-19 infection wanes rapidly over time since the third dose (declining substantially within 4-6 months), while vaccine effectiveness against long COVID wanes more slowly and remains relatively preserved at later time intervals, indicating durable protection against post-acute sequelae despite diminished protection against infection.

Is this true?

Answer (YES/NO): NO